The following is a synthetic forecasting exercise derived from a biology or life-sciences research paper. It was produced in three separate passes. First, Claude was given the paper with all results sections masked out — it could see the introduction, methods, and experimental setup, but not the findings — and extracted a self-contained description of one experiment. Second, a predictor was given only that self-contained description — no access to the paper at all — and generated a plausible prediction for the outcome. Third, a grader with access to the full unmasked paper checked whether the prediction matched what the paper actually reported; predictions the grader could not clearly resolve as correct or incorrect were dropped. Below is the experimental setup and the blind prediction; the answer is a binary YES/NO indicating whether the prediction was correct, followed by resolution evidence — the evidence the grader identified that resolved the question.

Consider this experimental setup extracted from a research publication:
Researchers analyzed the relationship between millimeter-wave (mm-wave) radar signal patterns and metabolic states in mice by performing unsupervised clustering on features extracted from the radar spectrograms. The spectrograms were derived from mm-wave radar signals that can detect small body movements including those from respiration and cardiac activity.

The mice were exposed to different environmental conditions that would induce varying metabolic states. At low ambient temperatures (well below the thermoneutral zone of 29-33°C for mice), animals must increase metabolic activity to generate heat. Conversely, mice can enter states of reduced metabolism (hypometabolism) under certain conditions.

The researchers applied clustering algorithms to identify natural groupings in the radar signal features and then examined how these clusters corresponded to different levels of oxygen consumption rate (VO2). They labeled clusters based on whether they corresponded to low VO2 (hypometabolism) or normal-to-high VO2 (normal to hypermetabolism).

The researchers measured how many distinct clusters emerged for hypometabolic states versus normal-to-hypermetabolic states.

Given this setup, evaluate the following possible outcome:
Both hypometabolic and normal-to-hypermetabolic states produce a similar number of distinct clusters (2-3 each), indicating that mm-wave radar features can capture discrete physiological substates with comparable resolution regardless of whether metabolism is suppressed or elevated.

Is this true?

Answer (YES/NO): NO